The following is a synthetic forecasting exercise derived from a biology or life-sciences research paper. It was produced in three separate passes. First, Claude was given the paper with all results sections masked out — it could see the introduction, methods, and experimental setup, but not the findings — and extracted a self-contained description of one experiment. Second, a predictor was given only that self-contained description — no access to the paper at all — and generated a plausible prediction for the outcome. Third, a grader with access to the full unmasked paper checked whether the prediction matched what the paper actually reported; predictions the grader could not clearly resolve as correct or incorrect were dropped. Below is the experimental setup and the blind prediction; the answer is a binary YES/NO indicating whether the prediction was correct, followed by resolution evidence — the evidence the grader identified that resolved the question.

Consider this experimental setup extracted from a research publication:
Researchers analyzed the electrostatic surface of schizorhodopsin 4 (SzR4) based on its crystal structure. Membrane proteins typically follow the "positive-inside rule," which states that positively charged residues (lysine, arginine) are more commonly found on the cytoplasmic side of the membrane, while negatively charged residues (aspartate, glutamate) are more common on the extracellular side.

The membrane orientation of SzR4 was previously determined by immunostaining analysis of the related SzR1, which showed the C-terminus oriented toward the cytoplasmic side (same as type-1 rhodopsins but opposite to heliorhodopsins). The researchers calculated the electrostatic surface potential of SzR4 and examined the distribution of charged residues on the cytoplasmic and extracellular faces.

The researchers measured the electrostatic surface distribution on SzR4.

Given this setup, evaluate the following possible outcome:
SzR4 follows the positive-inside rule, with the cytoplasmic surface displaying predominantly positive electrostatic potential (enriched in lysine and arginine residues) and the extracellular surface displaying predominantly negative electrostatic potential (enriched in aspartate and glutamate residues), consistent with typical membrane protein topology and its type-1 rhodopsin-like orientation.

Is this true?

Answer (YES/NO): YES